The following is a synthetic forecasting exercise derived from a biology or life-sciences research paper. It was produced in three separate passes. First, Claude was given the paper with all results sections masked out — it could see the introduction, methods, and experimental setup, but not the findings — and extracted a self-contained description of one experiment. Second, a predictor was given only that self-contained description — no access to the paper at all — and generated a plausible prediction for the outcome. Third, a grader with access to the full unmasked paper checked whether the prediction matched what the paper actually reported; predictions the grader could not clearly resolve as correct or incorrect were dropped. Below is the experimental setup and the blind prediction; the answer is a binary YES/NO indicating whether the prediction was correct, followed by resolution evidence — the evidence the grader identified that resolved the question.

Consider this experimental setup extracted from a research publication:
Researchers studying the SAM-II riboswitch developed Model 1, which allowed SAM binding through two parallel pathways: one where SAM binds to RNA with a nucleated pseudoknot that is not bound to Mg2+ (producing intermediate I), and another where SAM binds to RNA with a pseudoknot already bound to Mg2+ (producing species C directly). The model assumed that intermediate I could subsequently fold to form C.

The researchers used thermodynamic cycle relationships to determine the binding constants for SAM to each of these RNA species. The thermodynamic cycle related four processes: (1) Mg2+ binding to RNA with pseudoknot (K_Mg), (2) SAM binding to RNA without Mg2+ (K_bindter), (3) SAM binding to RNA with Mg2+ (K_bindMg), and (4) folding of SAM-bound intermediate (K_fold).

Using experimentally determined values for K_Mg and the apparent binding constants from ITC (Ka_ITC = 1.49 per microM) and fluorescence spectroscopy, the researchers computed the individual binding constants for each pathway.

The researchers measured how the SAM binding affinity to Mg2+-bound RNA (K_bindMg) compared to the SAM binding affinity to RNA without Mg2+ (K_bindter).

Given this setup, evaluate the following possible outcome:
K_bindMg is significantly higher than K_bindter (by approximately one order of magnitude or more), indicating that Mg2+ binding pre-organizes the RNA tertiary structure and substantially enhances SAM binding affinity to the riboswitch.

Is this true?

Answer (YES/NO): NO